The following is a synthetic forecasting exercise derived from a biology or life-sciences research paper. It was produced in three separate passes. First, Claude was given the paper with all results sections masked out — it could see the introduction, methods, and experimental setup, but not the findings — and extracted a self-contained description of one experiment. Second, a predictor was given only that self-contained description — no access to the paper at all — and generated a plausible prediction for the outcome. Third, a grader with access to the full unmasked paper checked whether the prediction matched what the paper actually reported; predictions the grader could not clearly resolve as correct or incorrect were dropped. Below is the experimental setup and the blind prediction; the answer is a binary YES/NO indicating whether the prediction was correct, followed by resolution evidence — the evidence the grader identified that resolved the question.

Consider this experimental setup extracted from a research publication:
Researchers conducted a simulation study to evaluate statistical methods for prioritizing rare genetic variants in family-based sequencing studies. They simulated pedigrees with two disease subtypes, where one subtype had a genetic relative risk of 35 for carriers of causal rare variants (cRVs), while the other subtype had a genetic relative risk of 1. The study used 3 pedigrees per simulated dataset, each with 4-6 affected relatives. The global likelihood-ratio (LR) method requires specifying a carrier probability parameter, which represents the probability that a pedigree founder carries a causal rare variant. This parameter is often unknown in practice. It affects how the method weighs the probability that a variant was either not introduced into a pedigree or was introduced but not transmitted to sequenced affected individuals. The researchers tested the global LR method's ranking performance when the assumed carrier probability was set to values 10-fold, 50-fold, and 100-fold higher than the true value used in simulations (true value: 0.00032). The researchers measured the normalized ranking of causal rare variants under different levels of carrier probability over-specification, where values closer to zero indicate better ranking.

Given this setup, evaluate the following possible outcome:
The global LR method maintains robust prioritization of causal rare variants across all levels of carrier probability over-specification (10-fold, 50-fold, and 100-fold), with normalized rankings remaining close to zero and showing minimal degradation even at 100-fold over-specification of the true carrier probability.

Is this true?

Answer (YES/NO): NO